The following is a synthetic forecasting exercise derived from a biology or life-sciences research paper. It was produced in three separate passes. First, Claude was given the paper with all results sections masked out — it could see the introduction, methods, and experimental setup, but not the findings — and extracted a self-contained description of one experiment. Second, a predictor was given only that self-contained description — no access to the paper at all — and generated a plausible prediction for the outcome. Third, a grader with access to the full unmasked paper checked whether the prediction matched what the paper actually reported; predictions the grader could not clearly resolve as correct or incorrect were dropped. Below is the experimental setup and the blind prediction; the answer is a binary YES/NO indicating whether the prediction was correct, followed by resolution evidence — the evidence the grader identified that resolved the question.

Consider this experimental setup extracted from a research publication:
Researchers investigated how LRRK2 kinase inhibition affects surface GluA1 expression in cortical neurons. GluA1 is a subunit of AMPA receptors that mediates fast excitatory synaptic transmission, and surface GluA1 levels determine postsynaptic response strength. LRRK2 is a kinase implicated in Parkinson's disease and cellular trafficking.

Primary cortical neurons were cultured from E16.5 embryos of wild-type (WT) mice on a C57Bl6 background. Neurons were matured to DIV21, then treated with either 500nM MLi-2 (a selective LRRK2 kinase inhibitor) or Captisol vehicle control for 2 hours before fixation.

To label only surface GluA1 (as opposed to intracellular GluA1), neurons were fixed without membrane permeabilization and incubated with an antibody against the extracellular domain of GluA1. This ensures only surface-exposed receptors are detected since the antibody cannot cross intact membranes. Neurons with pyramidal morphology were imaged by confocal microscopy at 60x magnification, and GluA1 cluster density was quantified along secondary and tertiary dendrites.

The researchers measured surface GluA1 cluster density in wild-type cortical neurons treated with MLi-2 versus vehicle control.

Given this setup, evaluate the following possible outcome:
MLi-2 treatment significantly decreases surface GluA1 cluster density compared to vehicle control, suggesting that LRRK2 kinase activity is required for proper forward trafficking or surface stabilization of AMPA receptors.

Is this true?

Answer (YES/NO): NO